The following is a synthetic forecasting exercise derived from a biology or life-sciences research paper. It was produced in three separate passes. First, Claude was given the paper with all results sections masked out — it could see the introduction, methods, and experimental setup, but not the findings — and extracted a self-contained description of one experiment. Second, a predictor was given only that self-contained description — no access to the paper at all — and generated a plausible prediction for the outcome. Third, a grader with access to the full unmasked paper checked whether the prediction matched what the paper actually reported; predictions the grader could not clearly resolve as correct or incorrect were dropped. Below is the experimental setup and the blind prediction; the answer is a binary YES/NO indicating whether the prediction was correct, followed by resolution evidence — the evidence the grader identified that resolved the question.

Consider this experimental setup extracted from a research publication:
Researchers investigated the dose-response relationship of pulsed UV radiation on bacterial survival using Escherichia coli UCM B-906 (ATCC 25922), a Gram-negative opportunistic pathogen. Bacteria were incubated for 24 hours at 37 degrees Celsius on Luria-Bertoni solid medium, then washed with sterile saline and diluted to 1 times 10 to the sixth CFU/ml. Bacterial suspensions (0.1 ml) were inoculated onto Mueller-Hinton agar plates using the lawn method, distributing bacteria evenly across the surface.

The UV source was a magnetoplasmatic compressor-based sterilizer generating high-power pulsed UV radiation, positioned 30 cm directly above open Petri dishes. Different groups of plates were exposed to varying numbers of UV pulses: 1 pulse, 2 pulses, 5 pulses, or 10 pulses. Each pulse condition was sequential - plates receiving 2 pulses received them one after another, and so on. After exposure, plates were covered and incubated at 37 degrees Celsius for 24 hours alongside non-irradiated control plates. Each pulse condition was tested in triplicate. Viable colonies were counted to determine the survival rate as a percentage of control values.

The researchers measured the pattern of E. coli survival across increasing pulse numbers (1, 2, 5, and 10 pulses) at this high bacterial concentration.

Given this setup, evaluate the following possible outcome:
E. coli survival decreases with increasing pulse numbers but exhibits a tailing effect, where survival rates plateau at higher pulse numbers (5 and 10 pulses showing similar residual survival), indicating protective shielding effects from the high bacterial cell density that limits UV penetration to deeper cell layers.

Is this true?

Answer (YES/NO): NO